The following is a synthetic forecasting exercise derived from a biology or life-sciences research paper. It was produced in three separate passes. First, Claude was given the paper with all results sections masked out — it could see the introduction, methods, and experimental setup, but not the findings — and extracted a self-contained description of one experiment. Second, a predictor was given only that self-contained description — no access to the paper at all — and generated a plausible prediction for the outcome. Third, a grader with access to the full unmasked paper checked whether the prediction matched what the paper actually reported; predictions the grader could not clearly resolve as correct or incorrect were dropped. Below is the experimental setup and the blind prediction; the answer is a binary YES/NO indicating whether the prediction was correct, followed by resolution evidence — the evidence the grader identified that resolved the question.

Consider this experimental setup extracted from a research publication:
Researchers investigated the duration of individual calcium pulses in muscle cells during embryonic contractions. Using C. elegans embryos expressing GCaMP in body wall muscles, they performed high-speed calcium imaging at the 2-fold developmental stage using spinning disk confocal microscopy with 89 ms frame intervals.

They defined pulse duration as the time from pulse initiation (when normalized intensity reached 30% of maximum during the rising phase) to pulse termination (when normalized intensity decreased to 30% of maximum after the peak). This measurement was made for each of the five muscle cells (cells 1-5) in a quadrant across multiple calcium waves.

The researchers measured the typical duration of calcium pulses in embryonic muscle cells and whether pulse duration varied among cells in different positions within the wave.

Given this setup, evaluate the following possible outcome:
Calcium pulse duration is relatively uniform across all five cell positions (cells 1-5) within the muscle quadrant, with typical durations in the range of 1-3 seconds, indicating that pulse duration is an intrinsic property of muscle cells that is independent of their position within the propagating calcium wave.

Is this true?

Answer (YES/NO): NO